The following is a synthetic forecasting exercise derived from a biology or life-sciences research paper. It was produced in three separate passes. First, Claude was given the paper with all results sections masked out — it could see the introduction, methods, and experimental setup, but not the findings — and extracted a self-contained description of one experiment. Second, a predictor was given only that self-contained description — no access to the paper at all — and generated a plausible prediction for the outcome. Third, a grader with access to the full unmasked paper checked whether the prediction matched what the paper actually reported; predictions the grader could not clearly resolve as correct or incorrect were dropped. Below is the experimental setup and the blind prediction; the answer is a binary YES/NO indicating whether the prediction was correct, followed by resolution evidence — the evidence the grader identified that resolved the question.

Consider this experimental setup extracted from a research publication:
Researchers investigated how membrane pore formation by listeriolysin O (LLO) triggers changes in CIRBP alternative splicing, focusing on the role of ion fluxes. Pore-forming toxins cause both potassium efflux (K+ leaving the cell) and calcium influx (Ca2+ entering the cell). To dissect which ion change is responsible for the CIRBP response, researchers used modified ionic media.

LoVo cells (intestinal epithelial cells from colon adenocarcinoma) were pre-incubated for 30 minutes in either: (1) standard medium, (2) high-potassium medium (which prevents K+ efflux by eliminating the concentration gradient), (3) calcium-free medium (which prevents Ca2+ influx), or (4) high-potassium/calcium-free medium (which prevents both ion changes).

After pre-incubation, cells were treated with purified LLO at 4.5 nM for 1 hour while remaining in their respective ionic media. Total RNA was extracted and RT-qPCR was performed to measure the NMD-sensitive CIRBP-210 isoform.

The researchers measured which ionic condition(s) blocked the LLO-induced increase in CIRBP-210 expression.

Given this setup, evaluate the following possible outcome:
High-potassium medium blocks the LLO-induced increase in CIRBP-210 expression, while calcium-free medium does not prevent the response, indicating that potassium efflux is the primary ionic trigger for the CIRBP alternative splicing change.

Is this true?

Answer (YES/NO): NO